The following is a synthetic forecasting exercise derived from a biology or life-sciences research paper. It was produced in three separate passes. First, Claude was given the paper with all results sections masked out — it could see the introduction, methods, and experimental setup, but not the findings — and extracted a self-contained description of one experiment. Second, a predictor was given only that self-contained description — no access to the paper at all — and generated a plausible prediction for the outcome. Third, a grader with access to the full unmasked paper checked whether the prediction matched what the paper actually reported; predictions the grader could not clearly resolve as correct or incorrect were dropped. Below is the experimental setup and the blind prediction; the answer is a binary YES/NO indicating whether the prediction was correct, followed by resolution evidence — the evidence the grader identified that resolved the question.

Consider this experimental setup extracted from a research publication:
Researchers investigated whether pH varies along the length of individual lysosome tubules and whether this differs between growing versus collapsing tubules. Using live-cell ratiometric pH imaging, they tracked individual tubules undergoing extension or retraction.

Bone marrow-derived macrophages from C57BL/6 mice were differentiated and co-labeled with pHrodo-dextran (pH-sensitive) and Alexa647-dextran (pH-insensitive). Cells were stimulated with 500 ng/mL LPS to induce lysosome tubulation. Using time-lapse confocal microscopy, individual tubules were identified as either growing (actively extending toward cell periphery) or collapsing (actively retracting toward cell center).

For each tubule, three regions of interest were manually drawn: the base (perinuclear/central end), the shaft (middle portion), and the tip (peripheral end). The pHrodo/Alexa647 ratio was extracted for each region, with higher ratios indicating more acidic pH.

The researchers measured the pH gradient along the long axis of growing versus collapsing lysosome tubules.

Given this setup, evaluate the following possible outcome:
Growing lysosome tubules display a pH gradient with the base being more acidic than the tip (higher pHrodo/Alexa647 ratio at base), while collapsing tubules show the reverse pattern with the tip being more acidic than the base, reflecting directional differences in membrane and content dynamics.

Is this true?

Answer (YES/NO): NO